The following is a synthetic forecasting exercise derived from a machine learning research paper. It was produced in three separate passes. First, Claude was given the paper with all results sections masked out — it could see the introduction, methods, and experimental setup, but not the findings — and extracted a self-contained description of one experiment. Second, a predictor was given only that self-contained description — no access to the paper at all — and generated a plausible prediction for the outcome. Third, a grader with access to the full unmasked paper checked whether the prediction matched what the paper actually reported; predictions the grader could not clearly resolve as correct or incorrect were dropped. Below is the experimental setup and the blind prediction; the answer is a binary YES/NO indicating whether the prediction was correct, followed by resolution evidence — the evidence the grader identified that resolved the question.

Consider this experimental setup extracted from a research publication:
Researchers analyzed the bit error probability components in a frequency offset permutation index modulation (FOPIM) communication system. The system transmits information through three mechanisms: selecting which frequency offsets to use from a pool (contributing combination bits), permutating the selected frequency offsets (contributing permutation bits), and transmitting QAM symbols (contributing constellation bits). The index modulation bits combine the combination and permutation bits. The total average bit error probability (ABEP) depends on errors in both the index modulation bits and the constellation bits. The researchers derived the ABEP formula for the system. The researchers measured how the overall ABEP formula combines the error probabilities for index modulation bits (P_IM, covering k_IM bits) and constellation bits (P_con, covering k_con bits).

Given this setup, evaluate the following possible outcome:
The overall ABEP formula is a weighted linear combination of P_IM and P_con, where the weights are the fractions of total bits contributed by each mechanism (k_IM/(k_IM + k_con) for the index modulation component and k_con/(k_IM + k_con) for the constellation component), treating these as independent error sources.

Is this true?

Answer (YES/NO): YES